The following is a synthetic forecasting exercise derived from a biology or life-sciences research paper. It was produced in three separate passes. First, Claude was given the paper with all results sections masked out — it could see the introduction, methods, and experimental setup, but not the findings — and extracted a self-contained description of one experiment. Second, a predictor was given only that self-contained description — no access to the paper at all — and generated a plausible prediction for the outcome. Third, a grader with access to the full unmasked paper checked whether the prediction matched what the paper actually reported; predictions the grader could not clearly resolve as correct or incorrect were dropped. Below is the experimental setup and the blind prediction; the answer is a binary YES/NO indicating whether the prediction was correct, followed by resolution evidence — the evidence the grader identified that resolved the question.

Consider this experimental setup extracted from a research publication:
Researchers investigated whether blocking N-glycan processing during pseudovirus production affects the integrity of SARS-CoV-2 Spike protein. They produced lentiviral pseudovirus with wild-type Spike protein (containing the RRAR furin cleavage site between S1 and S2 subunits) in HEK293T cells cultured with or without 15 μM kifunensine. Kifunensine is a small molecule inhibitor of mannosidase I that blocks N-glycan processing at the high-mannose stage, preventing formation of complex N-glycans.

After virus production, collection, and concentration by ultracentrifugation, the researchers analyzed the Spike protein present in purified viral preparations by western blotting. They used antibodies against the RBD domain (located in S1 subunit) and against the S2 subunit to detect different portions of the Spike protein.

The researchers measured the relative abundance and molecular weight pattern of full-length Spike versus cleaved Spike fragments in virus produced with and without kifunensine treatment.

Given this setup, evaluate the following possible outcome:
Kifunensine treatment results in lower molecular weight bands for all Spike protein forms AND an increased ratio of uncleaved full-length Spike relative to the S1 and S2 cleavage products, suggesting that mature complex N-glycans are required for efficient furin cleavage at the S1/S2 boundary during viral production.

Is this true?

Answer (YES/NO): NO